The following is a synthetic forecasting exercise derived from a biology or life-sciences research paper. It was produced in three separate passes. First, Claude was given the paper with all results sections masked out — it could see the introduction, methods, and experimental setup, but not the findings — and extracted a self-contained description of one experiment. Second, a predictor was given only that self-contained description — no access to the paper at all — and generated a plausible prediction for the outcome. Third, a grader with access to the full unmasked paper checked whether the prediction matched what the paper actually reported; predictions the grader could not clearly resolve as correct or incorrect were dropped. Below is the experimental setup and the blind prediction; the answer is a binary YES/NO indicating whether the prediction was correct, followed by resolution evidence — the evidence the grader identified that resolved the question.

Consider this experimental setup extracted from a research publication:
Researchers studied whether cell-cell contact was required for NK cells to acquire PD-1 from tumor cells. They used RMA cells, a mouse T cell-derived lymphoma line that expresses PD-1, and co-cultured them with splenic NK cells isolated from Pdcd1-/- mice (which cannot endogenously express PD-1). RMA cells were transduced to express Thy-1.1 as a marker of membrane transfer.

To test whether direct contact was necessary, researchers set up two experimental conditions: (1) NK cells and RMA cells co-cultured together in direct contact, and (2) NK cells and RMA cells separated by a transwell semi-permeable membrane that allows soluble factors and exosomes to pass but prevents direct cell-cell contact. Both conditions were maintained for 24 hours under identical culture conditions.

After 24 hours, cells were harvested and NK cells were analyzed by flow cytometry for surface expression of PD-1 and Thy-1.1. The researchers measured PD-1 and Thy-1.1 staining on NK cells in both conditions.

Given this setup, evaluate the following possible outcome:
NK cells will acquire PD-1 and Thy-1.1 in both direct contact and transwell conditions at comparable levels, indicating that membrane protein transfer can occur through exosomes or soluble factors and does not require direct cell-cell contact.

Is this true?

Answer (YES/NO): NO